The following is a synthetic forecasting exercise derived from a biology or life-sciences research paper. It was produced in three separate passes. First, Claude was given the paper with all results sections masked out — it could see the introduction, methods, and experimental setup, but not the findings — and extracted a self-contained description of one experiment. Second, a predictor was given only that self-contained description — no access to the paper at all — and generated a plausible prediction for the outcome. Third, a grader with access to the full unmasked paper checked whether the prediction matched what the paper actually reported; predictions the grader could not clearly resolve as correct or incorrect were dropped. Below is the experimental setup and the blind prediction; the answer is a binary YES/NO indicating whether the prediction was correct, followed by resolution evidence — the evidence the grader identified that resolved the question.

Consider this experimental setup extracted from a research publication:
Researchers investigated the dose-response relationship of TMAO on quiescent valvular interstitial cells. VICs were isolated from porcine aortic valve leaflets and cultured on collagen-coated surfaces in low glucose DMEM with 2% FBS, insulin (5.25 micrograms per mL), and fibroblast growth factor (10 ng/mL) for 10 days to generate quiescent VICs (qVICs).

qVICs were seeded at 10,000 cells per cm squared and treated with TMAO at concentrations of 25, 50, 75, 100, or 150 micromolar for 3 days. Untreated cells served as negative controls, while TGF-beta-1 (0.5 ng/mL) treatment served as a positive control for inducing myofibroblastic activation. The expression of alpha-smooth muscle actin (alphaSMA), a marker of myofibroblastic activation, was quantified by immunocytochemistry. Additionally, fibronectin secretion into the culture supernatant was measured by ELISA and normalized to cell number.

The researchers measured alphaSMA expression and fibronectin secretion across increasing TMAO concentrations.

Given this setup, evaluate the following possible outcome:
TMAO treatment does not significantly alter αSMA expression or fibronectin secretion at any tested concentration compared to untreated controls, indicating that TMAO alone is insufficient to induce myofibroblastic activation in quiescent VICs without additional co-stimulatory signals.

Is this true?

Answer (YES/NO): NO